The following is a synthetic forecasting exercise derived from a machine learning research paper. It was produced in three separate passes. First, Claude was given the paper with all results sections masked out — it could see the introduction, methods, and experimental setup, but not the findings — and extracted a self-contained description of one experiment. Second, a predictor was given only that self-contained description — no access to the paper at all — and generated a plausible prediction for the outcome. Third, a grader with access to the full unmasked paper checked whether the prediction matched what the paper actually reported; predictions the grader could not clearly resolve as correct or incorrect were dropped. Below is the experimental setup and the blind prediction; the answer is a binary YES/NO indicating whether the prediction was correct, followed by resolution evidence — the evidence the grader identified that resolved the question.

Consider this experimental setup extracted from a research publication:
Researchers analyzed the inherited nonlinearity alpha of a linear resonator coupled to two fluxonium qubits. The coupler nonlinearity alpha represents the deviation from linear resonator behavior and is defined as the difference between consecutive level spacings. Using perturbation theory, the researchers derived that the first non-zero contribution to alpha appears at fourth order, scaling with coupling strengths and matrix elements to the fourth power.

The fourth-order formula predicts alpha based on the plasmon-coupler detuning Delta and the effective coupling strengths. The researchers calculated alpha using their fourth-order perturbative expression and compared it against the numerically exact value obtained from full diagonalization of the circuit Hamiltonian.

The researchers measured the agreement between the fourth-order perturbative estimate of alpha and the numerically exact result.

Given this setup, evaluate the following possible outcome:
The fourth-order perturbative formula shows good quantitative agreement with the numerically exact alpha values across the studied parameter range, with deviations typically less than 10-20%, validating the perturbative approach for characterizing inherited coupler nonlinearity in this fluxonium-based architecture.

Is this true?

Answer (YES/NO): NO